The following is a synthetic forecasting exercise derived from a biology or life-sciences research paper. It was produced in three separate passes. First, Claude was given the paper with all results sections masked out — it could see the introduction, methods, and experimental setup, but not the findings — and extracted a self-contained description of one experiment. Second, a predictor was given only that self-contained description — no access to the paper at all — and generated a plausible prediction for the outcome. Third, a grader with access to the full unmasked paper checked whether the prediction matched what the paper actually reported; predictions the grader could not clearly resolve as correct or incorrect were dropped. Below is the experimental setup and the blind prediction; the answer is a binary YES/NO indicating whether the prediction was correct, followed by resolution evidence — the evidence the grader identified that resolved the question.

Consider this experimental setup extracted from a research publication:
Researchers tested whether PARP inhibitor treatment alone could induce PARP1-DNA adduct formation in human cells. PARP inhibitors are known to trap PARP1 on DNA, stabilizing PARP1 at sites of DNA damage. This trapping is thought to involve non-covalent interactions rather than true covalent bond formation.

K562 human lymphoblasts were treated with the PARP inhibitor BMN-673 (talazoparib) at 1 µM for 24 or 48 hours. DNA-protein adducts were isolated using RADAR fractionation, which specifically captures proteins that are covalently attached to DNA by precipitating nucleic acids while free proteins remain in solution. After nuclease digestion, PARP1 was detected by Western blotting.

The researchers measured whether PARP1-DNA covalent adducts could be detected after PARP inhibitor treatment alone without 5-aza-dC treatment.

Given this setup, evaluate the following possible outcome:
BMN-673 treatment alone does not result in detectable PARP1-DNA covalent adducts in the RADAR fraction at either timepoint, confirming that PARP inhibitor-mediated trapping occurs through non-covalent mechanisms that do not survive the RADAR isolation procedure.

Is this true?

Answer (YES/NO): NO